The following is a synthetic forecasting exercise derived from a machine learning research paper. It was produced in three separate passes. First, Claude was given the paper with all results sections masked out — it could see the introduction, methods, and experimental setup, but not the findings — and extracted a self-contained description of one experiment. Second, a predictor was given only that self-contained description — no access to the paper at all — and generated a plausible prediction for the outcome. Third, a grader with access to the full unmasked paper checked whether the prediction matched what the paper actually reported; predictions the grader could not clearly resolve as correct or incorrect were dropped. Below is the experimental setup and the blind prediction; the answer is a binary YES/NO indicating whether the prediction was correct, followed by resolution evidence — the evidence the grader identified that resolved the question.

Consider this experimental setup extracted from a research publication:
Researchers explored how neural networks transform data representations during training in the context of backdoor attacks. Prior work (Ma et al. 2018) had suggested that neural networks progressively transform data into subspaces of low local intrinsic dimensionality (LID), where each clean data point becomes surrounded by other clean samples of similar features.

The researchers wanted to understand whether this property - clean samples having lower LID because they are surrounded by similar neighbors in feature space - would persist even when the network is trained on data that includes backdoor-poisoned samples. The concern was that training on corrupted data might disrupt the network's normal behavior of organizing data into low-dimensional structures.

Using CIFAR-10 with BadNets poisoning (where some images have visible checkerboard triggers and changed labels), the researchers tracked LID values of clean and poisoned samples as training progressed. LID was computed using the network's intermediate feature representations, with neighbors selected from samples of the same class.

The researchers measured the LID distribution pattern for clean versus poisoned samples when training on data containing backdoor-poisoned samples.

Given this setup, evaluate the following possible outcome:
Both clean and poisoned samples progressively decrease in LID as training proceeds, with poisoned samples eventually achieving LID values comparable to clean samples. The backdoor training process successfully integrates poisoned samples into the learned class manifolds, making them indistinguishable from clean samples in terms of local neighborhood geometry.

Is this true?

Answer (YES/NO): NO